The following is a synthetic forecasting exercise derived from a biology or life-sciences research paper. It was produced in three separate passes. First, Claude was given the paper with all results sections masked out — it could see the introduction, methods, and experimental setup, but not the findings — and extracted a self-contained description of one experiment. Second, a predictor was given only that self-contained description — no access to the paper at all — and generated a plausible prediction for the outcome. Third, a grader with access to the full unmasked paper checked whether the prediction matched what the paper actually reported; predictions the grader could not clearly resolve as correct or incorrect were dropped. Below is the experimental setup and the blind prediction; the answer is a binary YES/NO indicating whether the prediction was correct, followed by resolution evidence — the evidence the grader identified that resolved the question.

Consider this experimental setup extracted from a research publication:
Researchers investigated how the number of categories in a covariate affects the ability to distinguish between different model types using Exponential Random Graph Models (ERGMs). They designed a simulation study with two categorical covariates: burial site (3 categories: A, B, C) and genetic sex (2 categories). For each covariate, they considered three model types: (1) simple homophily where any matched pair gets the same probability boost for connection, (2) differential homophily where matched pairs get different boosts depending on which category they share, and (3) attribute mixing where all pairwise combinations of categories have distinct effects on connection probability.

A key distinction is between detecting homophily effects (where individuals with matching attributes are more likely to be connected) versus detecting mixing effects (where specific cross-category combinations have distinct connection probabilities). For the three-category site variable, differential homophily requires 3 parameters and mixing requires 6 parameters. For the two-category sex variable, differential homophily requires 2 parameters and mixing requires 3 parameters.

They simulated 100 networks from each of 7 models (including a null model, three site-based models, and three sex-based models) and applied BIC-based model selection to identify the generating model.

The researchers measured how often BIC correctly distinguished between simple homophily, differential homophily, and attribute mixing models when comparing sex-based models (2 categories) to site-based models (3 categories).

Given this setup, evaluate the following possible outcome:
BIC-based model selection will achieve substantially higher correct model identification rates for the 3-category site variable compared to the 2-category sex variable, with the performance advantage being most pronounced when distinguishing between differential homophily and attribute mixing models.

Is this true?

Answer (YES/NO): NO